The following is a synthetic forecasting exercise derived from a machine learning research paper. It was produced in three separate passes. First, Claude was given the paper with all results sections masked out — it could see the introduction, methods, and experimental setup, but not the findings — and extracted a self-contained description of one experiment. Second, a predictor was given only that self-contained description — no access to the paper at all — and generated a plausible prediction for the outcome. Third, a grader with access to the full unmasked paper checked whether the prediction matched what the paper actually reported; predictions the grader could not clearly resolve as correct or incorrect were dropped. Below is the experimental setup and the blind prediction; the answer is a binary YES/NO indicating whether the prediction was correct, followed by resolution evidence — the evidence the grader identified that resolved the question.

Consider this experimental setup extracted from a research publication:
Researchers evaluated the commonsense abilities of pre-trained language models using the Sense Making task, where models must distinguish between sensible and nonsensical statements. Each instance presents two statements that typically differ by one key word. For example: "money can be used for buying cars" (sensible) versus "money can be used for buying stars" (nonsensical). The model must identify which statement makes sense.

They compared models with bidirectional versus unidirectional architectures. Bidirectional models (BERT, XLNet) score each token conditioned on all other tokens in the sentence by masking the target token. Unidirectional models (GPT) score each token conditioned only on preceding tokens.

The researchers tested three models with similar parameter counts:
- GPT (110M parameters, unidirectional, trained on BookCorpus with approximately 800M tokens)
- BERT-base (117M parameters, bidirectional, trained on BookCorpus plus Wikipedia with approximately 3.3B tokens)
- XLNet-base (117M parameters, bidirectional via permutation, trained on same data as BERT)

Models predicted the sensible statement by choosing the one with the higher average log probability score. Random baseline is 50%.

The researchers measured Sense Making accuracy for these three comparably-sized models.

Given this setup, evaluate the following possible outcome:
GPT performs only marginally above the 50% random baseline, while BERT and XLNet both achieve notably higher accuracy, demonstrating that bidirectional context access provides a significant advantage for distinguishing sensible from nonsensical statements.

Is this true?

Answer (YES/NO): NO